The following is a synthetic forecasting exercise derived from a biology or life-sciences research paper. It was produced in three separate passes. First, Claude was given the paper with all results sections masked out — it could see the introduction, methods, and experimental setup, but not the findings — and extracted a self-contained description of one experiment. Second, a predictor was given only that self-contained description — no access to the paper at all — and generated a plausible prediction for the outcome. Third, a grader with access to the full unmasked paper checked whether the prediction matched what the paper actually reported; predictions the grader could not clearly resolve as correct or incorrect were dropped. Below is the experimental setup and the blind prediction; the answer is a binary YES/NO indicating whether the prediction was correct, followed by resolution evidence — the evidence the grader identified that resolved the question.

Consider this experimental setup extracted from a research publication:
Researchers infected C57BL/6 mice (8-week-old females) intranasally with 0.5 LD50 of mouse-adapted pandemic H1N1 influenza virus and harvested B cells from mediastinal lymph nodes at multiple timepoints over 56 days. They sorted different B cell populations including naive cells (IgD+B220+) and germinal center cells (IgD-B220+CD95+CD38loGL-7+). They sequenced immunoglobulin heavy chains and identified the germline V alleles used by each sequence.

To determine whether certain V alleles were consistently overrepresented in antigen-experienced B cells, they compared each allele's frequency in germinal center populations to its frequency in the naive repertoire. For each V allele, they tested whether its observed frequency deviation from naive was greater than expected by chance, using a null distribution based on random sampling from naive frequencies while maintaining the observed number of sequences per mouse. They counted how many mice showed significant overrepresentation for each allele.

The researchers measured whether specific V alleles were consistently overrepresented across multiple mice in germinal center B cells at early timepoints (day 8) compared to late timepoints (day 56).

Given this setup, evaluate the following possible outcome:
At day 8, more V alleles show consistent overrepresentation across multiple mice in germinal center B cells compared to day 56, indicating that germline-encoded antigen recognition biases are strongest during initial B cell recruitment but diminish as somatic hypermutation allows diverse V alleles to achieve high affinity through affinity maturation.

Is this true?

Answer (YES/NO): NO